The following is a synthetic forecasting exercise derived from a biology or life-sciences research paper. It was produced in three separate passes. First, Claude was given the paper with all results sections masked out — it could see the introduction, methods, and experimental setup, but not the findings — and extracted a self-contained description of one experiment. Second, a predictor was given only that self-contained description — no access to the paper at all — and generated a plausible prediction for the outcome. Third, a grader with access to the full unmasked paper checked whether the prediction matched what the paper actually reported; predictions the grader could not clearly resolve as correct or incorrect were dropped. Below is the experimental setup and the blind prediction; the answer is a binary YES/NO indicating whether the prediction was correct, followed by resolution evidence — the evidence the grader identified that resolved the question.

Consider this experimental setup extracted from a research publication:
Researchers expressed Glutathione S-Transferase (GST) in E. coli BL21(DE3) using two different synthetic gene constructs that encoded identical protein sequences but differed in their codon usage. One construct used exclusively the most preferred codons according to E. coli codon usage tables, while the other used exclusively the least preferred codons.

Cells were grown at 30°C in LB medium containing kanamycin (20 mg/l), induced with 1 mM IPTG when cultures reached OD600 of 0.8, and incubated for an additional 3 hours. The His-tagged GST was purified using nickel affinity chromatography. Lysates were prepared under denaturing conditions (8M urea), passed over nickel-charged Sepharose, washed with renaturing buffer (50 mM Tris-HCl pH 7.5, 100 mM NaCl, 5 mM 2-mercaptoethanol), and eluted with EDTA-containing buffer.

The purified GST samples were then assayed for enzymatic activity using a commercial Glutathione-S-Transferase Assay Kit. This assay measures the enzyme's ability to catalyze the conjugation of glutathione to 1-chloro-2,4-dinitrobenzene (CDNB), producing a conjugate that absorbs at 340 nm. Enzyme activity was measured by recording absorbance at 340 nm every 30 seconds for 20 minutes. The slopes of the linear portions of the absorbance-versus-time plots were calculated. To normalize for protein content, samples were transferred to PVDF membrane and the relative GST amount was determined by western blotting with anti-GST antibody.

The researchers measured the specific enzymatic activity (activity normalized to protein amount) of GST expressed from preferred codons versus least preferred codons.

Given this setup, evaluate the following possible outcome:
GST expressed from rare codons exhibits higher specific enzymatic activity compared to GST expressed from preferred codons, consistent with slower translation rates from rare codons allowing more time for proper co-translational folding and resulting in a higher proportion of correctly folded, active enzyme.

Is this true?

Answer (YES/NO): NO